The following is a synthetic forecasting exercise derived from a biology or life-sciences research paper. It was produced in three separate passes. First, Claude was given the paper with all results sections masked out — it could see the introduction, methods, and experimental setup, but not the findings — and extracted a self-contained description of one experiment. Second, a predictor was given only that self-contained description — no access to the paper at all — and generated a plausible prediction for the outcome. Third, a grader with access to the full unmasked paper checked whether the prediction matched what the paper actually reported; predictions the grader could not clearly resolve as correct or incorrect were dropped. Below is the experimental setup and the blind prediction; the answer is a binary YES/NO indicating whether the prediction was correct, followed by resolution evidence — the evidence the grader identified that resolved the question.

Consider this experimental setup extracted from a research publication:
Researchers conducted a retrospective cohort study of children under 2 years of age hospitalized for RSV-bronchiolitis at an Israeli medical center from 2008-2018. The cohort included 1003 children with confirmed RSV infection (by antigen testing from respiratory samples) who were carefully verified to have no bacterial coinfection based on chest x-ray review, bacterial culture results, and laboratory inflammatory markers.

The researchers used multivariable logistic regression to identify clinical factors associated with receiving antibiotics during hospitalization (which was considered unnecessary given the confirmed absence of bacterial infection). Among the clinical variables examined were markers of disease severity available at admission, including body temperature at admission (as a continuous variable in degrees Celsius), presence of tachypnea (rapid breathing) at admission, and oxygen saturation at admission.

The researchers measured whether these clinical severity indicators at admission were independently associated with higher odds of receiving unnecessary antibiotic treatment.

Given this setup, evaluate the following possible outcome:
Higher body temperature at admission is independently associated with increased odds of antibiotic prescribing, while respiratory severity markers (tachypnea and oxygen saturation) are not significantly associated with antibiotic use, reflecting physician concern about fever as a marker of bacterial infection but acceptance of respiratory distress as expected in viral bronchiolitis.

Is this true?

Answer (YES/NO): NO